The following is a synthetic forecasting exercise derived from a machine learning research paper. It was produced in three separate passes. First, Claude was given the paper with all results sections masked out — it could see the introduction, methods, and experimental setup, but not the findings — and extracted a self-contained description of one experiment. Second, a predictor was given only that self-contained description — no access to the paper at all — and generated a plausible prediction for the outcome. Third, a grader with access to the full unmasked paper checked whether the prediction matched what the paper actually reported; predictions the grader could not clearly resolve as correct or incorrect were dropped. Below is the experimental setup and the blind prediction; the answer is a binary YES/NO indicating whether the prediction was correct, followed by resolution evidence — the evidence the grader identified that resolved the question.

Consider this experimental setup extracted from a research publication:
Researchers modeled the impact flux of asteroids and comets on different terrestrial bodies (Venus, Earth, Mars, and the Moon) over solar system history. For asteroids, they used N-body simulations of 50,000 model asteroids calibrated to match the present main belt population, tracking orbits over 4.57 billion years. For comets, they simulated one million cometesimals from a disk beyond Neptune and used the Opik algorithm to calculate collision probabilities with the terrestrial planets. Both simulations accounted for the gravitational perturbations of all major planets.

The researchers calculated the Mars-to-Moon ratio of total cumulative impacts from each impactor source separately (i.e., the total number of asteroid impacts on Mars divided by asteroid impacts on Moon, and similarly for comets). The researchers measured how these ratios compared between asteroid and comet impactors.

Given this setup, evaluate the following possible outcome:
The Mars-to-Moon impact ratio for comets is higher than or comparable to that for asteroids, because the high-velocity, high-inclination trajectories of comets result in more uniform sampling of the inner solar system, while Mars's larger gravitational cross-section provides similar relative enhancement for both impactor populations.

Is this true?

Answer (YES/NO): NO